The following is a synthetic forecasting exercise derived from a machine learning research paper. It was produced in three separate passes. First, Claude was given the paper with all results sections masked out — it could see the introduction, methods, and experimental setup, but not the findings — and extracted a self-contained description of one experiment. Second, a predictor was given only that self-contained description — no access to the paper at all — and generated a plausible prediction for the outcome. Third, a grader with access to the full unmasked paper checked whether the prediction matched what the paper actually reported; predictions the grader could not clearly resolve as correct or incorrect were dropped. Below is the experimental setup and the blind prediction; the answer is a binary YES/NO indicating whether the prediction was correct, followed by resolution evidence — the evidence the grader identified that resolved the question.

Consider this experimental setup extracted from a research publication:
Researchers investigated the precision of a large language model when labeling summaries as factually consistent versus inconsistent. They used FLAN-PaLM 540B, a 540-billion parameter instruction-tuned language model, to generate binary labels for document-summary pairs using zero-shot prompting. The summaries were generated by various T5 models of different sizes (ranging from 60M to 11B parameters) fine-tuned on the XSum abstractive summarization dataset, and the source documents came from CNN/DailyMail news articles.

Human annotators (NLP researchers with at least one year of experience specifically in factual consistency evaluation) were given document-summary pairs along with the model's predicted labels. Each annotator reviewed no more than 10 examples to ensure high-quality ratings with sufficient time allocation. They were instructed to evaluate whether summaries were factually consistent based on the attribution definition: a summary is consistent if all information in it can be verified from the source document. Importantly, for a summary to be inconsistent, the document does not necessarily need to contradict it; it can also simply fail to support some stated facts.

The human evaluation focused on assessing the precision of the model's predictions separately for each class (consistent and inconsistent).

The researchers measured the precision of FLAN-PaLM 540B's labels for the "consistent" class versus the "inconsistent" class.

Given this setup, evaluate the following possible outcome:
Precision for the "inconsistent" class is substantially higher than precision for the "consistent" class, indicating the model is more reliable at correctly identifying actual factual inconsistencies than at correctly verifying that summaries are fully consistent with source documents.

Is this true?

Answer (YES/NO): YES